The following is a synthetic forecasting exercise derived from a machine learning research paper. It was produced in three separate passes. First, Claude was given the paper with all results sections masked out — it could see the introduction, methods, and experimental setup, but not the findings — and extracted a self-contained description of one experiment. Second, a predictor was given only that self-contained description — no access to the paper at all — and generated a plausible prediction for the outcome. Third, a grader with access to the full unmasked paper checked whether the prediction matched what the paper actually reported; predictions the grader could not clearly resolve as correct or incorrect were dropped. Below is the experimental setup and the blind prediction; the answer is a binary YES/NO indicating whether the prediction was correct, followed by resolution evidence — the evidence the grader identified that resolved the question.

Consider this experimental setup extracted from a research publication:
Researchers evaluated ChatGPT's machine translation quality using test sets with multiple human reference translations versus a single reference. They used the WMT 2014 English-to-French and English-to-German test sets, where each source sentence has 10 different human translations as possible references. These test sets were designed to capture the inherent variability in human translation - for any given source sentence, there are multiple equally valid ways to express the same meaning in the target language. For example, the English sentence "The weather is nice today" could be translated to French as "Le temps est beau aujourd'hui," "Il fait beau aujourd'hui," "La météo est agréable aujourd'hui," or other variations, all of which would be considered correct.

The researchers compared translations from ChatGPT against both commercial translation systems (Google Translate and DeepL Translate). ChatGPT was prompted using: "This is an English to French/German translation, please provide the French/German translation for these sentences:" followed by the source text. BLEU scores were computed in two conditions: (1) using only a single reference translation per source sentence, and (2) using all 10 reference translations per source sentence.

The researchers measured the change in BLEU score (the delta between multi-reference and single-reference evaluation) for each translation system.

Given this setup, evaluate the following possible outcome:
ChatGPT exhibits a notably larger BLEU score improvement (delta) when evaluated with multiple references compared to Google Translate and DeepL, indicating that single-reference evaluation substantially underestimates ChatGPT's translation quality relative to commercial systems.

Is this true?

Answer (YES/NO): YES